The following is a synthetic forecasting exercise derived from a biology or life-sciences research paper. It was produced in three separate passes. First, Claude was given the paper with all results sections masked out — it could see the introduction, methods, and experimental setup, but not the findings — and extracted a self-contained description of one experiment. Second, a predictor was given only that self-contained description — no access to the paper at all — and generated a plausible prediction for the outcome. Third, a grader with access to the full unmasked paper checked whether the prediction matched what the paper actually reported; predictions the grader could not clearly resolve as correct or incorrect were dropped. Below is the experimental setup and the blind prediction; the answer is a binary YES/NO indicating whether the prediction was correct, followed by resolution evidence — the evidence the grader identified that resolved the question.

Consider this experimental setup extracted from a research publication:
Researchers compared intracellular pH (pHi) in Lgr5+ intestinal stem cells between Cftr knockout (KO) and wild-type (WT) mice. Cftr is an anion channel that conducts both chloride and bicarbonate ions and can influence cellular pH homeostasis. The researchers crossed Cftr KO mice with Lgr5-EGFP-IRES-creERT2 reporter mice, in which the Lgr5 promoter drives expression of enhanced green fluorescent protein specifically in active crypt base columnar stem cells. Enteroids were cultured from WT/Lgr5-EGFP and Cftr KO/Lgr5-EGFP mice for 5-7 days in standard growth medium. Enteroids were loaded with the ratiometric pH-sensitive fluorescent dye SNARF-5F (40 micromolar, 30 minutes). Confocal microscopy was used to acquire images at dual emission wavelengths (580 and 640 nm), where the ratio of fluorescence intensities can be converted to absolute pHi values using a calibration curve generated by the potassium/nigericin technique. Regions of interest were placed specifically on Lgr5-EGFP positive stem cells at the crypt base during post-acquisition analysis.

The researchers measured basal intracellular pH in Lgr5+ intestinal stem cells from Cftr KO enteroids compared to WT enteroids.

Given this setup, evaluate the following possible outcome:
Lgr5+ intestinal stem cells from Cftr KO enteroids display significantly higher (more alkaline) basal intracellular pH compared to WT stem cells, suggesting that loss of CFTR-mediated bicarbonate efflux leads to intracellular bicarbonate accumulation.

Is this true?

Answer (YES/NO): YES